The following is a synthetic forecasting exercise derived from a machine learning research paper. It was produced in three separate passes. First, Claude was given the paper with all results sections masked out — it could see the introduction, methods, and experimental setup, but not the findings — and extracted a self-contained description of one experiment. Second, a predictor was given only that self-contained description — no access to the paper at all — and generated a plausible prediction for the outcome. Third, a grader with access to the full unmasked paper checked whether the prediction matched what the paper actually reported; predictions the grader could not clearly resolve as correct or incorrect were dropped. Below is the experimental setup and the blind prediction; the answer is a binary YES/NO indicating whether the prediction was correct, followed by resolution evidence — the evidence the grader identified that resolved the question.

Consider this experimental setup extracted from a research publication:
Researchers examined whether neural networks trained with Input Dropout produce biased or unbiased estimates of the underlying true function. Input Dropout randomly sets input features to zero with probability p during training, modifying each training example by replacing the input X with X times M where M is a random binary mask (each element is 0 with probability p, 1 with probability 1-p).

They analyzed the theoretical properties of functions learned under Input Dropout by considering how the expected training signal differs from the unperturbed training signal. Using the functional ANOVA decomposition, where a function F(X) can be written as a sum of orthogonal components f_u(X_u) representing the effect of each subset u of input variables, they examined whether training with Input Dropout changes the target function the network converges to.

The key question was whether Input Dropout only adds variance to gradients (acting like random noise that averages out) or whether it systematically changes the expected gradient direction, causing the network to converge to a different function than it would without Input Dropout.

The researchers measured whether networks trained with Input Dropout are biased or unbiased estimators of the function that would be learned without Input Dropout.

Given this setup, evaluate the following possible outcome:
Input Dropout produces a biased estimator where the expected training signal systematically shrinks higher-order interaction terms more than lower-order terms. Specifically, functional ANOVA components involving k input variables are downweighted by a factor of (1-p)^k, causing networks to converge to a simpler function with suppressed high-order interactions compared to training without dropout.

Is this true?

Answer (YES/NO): YES